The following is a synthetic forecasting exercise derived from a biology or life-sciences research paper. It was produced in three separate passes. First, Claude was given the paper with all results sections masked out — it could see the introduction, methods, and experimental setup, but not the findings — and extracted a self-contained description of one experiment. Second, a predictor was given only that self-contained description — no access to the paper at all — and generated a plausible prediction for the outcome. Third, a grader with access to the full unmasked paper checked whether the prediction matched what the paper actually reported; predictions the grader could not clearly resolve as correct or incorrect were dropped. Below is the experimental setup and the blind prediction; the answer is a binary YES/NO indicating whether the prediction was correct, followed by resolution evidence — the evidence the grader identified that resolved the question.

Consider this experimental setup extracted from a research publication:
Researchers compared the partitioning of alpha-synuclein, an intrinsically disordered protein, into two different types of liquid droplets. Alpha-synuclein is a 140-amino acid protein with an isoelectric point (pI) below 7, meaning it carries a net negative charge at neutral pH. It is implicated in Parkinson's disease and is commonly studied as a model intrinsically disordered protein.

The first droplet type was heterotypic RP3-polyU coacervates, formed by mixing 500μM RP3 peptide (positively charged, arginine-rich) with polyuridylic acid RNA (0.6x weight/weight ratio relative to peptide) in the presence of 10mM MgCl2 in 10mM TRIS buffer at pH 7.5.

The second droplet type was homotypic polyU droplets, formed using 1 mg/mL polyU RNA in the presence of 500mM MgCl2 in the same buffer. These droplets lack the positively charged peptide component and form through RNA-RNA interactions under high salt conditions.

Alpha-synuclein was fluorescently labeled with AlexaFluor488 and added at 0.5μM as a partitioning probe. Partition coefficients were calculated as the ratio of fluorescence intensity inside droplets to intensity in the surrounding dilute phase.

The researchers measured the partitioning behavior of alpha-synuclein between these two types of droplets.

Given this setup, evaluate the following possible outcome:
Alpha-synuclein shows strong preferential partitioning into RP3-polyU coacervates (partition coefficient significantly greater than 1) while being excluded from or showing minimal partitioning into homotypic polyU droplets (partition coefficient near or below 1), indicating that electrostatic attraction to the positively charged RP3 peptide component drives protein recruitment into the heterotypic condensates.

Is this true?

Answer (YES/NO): YES